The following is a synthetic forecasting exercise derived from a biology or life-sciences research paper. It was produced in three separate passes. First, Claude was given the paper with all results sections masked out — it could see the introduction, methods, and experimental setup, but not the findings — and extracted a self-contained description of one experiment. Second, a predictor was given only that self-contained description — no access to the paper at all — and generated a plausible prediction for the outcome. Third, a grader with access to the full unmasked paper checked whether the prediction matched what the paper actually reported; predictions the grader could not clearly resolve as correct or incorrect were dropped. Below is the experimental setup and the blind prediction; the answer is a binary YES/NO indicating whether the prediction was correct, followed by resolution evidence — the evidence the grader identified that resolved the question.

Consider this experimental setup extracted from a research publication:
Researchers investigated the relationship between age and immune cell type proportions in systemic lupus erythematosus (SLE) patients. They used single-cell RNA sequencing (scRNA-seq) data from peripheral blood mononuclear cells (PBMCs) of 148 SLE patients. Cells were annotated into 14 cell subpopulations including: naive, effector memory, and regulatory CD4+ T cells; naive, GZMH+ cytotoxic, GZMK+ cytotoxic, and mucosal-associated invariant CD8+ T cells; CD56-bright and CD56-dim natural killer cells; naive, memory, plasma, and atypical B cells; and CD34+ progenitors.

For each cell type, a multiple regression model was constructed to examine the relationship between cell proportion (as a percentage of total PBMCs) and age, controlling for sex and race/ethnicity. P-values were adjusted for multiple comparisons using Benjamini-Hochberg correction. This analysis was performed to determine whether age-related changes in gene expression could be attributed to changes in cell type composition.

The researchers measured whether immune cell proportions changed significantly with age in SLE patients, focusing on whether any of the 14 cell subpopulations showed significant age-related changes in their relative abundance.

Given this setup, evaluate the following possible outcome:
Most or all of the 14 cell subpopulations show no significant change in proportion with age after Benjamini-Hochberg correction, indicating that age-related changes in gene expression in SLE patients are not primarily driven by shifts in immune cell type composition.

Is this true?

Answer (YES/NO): NO